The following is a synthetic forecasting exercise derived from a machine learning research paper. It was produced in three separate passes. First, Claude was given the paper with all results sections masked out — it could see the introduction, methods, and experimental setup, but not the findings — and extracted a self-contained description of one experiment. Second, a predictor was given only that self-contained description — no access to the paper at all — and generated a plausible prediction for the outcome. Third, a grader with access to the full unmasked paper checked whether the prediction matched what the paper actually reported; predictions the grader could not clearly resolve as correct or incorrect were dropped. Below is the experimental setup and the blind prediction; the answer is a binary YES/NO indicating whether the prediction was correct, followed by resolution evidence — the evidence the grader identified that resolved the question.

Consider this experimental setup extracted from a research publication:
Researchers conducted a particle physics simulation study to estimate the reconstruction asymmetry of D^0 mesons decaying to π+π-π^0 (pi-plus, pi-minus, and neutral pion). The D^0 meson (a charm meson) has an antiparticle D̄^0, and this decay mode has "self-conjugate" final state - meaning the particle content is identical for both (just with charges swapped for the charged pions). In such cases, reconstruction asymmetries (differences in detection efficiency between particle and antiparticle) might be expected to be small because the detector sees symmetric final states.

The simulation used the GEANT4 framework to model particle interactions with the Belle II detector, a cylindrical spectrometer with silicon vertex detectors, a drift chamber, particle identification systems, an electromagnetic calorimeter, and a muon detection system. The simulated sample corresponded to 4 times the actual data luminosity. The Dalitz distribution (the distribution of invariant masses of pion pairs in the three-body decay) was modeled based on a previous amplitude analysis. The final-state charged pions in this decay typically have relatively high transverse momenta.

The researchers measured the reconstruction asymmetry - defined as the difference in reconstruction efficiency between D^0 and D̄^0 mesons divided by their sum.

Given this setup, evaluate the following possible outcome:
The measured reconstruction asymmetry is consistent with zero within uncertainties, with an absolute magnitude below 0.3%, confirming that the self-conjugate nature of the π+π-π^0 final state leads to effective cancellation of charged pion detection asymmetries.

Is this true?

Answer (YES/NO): YES